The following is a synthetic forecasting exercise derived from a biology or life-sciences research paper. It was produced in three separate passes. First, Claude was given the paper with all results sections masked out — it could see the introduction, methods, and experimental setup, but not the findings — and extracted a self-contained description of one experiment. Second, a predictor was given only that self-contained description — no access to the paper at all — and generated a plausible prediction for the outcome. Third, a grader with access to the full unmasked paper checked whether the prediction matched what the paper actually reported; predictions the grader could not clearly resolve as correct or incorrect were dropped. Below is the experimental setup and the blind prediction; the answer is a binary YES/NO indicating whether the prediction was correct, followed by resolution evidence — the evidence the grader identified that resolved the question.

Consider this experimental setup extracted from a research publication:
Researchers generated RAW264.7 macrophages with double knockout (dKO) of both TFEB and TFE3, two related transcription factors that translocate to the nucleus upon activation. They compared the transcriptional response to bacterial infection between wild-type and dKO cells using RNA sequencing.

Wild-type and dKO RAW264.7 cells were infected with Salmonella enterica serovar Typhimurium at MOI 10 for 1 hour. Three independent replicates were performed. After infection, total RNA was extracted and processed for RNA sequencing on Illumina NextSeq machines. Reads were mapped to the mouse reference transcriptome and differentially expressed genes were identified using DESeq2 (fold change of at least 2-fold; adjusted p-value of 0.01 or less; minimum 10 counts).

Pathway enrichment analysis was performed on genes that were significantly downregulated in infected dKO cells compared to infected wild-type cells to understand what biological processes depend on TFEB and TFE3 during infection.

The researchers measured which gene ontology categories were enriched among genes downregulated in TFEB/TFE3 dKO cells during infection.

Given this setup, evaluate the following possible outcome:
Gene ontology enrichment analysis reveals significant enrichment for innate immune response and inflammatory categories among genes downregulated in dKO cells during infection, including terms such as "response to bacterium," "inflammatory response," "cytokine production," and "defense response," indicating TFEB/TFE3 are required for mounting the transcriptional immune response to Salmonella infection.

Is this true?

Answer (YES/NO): YES